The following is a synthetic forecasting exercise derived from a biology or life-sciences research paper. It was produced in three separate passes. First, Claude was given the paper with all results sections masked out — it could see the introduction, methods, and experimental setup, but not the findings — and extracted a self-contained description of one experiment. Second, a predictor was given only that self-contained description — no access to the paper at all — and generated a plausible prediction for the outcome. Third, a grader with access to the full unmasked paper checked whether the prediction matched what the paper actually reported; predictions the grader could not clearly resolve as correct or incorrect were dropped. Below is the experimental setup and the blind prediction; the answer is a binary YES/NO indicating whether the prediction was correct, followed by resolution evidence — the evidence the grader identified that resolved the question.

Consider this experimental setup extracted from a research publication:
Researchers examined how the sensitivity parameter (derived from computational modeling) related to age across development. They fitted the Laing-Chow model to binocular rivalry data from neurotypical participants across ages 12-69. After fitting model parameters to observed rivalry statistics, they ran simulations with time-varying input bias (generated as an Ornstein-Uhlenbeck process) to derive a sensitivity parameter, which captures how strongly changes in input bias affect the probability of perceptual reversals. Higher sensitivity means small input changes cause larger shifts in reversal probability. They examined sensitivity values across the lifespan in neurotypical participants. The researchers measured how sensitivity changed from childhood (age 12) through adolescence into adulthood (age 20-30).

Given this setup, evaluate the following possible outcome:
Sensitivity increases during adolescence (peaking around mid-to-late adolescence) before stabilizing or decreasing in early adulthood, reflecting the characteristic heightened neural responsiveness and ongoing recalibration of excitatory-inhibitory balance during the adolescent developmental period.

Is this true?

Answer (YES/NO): NO